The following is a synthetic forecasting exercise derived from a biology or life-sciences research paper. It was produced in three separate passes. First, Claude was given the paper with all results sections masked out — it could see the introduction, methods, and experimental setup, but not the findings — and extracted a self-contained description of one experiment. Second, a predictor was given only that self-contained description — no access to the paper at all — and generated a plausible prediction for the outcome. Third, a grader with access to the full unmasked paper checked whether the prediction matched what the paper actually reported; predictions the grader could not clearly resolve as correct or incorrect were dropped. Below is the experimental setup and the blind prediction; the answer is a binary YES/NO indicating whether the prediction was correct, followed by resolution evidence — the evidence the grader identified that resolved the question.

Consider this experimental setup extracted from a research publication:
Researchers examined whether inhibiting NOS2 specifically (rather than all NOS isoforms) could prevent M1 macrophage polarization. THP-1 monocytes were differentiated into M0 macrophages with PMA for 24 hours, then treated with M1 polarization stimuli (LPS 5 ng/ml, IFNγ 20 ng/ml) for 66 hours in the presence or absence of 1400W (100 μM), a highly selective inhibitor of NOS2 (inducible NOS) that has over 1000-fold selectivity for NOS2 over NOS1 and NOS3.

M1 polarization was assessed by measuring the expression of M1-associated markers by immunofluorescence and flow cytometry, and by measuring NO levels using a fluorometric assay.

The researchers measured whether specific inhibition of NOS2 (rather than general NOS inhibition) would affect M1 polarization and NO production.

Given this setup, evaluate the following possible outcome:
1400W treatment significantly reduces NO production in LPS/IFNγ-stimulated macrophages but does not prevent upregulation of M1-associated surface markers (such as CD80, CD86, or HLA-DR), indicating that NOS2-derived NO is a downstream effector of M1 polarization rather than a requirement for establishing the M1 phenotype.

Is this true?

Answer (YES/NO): NO